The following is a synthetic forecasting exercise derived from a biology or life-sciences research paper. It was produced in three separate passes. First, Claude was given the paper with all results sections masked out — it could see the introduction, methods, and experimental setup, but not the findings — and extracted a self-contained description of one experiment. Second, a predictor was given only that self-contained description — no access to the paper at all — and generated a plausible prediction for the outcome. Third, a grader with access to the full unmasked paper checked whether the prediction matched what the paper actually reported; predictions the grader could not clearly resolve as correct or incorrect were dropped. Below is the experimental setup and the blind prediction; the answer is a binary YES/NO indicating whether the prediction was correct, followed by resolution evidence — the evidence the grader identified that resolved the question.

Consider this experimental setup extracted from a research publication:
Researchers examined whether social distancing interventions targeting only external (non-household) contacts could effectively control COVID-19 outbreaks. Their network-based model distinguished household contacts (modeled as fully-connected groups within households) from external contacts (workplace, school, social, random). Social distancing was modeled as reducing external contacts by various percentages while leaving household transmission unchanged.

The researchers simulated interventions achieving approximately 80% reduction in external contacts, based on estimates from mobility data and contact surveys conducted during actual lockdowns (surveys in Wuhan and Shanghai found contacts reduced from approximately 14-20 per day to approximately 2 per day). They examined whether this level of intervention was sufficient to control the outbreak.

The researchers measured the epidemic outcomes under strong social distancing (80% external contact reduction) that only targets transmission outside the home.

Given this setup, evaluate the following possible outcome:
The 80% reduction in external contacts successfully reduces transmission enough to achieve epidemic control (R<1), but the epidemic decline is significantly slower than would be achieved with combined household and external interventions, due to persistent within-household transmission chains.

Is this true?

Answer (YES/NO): YES